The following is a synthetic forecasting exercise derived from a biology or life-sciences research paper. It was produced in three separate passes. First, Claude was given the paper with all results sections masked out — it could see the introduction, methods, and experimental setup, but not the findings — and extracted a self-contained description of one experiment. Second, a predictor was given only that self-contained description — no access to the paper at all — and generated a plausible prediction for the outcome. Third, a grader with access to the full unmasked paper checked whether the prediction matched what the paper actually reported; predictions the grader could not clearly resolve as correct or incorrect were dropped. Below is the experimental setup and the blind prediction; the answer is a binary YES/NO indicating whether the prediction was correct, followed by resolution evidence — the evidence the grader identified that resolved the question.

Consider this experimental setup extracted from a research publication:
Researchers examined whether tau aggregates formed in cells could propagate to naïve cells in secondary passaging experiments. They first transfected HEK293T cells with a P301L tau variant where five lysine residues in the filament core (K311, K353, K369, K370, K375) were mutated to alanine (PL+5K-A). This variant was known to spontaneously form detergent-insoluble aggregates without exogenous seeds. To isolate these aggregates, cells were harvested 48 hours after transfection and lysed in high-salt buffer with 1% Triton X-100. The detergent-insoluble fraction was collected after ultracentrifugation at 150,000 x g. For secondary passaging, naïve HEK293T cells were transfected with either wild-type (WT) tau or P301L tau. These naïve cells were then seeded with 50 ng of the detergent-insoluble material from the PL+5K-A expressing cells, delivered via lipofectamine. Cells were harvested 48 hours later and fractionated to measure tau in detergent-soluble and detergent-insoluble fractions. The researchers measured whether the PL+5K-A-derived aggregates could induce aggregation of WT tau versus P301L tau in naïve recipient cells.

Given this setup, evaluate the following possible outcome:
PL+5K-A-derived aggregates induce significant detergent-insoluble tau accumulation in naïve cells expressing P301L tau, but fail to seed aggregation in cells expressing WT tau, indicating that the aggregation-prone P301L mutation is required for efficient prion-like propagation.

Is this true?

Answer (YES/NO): YES